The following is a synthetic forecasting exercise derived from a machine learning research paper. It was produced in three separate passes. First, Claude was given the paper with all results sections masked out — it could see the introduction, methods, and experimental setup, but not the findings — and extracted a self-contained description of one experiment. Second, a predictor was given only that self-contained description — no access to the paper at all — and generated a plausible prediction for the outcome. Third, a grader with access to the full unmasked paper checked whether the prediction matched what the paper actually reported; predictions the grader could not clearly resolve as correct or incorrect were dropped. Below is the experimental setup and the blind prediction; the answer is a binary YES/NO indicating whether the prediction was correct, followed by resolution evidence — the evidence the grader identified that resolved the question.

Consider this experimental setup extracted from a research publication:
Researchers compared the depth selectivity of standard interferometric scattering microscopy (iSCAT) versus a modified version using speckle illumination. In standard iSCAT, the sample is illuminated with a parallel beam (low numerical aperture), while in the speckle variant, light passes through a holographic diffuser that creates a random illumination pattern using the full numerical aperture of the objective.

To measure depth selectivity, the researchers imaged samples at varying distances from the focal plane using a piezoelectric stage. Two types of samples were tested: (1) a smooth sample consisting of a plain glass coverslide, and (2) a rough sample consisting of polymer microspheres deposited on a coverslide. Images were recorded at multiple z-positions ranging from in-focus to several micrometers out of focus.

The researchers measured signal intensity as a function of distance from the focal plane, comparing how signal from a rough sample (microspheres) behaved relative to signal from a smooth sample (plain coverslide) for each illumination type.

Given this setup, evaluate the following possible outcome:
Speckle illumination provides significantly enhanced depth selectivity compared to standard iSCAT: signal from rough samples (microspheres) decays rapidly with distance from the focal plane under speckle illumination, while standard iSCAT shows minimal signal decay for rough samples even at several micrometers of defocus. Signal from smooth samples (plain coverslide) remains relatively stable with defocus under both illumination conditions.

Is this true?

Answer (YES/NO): NO